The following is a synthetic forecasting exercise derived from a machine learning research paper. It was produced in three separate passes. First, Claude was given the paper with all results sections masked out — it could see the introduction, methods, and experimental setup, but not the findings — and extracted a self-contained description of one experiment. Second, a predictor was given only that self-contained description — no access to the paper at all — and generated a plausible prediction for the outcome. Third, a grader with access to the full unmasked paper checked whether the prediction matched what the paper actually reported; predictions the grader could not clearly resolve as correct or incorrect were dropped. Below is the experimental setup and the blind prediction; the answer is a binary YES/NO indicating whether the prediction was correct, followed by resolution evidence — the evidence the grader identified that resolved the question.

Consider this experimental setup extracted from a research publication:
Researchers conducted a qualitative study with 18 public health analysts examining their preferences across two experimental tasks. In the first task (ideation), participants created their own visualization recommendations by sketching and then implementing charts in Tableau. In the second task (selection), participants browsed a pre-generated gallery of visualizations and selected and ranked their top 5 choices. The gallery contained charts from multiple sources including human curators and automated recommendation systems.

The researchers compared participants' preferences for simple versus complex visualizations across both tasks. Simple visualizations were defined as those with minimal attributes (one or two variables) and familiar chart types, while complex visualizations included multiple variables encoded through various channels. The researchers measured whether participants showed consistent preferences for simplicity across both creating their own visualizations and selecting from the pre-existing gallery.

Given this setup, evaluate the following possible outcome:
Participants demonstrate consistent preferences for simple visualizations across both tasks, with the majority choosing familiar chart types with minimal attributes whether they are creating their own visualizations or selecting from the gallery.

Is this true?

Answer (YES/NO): YES